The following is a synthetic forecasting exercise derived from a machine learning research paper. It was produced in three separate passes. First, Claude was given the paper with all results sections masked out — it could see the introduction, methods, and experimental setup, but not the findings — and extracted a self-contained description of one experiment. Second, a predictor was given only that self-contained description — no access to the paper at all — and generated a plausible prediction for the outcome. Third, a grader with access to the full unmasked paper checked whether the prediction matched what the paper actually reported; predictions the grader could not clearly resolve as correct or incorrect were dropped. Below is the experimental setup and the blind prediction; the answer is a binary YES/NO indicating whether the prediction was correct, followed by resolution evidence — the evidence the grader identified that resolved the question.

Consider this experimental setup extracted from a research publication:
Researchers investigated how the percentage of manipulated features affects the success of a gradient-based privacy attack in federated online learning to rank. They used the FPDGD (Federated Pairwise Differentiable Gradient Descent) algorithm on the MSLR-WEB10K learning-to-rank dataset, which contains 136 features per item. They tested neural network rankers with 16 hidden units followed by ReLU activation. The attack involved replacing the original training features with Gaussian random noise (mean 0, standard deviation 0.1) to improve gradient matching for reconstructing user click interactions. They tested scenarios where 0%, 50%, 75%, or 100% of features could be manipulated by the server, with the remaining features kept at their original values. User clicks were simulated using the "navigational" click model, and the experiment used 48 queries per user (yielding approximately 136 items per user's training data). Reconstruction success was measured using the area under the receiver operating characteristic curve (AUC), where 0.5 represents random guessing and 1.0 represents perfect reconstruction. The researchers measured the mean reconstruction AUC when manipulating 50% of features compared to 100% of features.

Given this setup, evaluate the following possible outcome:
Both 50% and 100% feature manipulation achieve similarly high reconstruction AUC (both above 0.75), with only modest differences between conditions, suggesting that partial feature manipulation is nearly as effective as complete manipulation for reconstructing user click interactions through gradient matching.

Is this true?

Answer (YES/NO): NO